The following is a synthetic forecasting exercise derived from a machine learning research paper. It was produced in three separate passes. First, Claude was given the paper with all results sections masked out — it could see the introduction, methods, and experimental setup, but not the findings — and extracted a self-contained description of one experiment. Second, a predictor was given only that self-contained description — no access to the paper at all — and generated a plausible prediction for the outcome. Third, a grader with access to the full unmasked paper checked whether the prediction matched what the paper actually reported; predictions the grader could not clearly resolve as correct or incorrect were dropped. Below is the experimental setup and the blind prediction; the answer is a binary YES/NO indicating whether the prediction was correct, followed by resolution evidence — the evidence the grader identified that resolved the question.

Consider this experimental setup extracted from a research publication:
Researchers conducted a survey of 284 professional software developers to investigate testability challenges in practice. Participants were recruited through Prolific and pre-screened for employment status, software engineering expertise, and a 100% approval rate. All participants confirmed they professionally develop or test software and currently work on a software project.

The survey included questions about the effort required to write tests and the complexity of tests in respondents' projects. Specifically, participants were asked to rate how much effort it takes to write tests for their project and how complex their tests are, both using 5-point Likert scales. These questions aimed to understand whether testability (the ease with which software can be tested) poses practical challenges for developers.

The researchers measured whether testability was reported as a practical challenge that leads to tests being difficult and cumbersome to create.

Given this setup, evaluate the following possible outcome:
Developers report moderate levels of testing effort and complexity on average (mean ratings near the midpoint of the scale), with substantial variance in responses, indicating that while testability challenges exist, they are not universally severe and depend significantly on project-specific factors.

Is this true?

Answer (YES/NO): NO